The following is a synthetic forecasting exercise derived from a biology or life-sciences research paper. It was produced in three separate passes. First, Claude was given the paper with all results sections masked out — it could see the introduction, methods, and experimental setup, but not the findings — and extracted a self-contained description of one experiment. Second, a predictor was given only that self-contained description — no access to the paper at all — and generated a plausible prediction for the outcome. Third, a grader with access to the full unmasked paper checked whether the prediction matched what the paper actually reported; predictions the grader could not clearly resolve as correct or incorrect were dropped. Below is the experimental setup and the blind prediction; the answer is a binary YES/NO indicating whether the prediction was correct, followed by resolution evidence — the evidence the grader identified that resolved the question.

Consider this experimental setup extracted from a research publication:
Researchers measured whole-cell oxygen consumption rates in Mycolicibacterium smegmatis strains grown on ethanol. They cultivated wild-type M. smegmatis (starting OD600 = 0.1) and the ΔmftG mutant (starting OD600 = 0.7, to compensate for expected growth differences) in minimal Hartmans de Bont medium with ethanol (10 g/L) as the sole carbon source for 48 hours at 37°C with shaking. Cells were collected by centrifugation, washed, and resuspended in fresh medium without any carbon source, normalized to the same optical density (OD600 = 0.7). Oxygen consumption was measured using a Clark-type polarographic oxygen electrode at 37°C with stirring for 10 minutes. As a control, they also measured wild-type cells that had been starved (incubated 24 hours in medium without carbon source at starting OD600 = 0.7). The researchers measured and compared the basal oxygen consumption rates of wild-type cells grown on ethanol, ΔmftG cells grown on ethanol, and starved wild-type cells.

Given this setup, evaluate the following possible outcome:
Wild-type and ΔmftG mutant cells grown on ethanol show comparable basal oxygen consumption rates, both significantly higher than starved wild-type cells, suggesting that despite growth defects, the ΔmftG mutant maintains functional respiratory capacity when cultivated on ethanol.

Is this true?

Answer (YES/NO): NO